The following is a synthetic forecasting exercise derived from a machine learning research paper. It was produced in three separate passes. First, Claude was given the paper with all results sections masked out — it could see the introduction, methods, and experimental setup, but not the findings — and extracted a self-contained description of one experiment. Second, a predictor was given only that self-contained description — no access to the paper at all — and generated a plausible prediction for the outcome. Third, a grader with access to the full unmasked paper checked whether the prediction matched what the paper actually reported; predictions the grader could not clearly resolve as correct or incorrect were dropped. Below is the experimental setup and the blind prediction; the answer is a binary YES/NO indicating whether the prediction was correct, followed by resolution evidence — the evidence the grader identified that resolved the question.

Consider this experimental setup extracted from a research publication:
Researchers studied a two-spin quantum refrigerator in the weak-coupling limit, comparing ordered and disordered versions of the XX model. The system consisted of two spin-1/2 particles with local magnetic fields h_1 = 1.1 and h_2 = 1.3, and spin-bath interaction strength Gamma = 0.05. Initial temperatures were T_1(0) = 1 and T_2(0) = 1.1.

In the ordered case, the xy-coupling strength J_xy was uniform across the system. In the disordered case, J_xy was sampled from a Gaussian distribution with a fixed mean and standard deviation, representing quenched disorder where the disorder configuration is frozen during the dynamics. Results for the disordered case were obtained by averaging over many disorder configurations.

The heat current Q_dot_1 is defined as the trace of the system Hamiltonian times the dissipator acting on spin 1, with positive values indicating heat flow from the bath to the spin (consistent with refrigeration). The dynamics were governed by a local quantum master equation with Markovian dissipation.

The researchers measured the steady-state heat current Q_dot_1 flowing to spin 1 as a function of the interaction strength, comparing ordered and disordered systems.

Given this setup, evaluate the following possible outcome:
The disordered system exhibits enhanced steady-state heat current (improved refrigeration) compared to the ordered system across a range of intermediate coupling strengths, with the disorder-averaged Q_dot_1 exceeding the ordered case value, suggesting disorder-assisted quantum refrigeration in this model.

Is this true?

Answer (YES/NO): NO